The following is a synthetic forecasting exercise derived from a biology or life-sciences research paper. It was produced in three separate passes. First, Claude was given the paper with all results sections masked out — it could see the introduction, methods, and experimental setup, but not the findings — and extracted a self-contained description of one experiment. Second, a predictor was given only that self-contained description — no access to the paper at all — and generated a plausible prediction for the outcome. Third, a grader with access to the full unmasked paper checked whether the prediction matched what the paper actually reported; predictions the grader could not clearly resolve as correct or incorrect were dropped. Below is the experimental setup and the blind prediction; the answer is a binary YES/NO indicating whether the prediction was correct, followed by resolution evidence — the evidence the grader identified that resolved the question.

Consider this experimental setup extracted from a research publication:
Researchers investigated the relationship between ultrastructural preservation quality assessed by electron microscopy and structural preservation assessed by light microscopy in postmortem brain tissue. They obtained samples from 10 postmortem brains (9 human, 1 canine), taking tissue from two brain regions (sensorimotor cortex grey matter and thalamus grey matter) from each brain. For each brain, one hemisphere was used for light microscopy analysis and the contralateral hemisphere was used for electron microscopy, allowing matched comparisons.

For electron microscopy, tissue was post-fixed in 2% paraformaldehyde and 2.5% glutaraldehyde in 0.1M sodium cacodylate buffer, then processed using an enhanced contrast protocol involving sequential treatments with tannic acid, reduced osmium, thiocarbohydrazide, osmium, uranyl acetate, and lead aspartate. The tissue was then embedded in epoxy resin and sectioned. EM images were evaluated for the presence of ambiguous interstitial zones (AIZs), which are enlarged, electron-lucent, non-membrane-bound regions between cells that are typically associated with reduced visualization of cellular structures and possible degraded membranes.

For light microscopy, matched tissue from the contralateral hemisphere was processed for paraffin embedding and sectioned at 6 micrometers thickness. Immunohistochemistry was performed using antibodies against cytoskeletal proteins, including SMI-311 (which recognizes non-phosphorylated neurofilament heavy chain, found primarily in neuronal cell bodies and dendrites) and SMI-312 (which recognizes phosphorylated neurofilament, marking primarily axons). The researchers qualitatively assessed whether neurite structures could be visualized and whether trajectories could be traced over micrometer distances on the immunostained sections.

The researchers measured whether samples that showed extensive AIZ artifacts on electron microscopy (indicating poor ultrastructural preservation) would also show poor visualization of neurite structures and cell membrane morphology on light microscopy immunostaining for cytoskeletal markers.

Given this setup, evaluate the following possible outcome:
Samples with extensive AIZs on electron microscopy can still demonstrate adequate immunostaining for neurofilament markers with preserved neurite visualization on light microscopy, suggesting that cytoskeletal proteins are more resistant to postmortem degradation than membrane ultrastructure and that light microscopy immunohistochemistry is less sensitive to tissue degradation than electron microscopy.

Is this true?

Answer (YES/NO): YES